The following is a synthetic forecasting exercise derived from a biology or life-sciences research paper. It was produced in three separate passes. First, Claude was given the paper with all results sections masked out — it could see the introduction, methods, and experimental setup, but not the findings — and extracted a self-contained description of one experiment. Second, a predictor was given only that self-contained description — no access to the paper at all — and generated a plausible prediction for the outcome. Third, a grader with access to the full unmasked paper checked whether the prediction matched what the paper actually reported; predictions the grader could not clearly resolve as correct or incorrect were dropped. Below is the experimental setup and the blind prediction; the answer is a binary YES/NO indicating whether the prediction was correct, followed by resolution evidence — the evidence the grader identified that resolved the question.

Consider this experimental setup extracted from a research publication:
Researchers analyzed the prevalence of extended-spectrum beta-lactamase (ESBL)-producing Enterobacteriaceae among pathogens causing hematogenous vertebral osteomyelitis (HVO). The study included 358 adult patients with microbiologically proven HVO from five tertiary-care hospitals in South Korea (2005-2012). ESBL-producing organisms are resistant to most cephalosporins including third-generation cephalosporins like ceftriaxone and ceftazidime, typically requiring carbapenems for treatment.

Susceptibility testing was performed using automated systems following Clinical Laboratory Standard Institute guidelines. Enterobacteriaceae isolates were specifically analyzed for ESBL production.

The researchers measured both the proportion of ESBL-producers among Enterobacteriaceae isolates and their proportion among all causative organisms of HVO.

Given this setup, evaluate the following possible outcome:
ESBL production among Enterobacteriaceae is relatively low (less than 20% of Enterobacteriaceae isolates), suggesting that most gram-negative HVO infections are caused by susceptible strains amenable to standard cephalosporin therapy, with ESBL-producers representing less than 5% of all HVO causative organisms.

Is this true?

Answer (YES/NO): YES